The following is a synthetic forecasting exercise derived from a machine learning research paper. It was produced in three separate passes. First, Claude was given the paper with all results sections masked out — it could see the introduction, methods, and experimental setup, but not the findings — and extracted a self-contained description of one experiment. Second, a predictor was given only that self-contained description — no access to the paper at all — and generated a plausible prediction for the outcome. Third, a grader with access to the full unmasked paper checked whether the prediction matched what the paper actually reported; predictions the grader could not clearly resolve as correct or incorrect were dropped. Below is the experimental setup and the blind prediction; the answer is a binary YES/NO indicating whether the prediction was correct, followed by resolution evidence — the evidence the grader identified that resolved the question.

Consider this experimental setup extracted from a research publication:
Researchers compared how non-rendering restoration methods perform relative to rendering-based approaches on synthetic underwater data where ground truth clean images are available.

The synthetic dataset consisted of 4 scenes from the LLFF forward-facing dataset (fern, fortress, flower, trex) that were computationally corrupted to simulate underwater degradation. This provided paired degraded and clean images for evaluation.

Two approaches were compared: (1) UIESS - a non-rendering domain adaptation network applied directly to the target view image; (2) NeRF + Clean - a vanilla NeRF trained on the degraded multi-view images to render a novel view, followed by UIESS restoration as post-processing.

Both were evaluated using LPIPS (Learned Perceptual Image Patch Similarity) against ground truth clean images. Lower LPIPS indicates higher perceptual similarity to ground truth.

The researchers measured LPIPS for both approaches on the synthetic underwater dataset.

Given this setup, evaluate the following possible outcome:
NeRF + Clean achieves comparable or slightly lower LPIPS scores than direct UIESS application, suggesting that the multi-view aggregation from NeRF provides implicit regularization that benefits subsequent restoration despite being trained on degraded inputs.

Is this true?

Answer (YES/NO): NO